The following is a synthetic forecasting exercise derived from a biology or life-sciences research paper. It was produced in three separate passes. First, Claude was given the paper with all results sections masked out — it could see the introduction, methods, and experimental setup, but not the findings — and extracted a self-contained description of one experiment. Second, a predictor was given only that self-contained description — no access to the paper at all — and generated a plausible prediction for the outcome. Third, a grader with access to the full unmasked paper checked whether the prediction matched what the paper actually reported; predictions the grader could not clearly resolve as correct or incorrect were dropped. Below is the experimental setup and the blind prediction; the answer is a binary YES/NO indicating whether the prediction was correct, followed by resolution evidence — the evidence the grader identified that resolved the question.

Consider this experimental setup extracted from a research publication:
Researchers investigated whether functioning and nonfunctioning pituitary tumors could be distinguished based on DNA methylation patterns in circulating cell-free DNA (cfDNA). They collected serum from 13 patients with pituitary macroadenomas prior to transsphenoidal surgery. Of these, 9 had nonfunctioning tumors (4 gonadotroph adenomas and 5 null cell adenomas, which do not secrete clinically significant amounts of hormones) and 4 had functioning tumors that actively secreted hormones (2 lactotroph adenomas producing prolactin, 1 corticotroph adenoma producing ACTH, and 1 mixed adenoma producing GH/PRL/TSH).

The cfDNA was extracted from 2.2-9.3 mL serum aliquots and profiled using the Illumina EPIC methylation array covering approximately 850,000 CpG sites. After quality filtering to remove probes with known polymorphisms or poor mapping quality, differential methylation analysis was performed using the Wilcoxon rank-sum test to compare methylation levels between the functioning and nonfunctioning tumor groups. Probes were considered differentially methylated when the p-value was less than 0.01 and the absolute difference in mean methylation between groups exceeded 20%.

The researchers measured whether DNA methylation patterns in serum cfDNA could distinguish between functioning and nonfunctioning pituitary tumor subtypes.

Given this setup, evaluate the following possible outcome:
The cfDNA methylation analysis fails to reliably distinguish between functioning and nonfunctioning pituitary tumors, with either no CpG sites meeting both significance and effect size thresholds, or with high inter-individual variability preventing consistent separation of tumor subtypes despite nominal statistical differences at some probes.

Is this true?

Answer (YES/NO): NO